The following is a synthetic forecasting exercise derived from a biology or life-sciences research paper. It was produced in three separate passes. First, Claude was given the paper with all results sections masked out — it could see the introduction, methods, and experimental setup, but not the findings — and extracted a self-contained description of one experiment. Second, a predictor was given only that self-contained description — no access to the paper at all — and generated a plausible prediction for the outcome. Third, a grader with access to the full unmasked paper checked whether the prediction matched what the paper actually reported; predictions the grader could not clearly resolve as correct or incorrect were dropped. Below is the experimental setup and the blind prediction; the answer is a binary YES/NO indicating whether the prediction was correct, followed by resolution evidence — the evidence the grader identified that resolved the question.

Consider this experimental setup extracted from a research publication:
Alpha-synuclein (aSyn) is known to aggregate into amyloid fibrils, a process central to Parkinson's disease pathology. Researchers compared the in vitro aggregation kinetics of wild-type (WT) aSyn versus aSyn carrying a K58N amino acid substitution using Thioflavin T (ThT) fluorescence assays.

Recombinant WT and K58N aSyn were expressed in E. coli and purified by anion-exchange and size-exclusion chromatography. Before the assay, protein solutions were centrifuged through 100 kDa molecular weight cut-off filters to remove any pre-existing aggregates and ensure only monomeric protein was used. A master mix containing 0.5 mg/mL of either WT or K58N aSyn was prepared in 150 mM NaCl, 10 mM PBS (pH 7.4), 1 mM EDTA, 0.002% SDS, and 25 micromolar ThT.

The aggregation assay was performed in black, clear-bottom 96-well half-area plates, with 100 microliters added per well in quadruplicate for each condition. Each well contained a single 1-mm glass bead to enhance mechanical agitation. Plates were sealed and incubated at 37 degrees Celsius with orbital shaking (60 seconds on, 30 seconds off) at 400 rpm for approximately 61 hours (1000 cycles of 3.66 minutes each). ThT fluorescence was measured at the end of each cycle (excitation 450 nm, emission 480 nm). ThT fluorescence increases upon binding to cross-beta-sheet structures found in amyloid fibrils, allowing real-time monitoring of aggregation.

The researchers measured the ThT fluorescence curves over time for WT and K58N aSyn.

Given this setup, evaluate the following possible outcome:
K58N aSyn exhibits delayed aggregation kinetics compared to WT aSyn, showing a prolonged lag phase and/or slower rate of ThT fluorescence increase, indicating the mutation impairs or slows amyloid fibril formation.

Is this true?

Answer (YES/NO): NO